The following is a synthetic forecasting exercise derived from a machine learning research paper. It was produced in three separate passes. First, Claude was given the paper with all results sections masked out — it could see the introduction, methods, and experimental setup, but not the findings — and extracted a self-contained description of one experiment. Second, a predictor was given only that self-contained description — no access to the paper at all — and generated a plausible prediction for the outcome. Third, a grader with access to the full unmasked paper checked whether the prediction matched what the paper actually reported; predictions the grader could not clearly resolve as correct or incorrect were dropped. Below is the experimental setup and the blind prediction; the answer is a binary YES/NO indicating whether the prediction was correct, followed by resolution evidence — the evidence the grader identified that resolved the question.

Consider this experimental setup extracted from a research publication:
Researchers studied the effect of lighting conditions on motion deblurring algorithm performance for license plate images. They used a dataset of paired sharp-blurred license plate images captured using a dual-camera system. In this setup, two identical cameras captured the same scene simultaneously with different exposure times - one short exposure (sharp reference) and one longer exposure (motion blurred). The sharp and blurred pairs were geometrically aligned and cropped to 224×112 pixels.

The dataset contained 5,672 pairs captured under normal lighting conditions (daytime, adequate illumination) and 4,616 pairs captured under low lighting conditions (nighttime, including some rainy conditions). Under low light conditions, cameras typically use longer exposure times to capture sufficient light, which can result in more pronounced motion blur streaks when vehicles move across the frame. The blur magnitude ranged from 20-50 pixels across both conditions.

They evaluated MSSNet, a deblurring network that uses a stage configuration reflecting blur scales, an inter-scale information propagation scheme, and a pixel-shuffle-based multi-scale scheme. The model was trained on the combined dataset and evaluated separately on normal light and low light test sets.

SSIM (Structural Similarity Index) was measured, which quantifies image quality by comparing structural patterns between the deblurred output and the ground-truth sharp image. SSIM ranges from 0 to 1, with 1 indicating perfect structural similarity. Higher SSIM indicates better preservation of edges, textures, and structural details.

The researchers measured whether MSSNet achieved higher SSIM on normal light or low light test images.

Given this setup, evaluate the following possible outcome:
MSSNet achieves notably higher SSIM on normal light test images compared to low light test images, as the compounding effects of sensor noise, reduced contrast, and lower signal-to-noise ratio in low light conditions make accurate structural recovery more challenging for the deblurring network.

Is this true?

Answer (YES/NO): NO